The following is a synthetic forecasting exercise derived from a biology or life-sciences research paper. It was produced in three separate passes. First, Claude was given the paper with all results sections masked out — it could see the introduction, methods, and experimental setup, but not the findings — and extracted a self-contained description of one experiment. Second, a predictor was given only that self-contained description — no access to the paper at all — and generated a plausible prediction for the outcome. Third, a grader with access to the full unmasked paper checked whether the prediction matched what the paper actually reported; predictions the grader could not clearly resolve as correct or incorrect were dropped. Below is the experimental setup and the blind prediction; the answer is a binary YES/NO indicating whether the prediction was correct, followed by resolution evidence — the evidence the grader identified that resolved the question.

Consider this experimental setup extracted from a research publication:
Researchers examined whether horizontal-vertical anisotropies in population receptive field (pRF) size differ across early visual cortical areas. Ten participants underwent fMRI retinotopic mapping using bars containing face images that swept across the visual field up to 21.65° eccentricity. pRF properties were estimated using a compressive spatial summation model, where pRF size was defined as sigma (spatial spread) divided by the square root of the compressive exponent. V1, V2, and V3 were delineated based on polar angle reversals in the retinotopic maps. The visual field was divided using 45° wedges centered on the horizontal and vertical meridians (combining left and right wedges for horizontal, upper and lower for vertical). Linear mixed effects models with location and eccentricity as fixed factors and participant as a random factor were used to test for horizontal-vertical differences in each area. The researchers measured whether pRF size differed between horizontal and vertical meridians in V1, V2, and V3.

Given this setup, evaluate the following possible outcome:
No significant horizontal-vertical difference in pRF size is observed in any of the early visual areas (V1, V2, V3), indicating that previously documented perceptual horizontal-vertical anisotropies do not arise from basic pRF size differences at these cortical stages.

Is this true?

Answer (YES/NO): NO